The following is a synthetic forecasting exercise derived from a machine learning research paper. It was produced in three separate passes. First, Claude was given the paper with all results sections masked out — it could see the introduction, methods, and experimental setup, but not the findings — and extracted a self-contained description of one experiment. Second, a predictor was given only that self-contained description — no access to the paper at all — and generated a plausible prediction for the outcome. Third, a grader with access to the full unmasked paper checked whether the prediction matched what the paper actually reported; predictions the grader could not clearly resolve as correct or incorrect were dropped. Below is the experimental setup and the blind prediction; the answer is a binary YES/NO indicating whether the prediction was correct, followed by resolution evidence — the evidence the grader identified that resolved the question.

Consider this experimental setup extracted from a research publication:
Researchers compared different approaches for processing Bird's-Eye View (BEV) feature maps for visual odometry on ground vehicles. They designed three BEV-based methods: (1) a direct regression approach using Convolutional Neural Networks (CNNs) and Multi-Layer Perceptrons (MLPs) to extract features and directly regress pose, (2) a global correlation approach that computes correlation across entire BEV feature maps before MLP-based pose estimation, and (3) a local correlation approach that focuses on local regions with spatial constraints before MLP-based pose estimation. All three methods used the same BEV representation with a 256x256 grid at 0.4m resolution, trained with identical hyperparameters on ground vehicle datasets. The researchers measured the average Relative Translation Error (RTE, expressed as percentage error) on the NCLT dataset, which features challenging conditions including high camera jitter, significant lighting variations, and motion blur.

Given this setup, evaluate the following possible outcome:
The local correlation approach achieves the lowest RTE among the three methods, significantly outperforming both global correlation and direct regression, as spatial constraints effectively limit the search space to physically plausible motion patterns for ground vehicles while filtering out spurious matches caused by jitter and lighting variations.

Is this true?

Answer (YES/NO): NO